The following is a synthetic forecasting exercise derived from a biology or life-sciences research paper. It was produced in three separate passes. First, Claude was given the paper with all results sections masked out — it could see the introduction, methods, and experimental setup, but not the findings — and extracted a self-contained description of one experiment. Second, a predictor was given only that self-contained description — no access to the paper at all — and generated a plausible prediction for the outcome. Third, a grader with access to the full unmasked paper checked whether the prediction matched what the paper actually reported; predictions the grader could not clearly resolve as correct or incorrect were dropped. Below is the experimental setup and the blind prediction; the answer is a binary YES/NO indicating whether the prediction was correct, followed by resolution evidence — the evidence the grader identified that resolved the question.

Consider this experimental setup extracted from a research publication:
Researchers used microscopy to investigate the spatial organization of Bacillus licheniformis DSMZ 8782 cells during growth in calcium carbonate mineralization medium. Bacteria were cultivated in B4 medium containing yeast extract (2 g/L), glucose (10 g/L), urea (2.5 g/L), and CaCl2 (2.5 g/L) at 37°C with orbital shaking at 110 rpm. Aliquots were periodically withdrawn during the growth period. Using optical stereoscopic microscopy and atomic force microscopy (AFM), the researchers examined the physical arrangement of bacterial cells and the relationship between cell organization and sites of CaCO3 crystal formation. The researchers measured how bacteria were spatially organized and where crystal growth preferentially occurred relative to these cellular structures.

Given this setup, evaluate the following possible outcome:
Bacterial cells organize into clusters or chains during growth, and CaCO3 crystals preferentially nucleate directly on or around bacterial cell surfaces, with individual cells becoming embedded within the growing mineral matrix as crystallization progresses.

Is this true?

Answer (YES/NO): NO